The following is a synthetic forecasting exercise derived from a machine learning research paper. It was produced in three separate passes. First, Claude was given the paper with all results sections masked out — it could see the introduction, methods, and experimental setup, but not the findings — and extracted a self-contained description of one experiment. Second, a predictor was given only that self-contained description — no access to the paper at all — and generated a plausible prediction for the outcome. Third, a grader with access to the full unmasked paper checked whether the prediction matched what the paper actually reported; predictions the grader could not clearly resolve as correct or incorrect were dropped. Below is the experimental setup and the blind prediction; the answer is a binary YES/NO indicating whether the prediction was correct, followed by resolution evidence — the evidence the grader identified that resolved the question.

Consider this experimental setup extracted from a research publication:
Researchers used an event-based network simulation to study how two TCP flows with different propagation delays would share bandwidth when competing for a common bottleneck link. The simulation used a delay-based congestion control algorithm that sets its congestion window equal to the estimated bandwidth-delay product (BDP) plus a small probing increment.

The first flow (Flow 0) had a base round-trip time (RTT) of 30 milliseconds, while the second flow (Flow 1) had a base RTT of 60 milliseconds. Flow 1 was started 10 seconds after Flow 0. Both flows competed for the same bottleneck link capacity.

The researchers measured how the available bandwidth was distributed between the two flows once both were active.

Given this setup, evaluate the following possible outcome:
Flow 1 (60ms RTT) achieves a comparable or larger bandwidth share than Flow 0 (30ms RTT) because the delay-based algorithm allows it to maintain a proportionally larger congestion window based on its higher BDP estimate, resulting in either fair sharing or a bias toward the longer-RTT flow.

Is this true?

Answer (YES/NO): YES